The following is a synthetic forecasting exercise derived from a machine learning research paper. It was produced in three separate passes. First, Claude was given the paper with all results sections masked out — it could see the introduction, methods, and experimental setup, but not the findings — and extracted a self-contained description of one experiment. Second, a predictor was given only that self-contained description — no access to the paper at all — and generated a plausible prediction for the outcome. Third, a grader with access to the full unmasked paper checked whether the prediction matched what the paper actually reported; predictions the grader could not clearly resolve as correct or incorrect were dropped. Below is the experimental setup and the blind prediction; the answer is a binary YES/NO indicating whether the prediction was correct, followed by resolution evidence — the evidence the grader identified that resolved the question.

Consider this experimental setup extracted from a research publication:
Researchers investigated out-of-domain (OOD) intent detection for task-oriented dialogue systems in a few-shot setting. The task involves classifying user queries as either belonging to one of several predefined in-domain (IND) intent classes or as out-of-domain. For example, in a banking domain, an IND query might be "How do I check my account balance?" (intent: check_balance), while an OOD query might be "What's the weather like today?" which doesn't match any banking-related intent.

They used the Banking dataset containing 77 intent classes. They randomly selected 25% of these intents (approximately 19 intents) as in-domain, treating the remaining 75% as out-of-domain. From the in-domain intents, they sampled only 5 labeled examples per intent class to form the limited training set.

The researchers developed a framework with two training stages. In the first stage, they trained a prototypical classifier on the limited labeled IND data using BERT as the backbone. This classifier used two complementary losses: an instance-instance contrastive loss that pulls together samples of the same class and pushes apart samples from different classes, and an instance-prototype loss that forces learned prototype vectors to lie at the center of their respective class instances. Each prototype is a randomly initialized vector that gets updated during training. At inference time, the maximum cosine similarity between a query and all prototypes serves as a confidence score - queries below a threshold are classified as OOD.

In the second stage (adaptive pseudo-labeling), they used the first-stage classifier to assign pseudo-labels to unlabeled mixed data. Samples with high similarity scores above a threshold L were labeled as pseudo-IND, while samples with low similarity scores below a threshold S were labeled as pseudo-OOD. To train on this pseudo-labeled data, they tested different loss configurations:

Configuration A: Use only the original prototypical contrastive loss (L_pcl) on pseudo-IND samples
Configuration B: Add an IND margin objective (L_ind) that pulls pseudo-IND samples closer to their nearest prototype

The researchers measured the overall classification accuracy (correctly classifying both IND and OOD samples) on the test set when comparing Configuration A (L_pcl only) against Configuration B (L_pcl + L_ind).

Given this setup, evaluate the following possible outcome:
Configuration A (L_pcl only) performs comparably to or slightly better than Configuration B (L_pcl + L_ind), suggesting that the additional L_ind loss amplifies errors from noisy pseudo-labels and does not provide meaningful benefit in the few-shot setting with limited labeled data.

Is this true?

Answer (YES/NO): YES